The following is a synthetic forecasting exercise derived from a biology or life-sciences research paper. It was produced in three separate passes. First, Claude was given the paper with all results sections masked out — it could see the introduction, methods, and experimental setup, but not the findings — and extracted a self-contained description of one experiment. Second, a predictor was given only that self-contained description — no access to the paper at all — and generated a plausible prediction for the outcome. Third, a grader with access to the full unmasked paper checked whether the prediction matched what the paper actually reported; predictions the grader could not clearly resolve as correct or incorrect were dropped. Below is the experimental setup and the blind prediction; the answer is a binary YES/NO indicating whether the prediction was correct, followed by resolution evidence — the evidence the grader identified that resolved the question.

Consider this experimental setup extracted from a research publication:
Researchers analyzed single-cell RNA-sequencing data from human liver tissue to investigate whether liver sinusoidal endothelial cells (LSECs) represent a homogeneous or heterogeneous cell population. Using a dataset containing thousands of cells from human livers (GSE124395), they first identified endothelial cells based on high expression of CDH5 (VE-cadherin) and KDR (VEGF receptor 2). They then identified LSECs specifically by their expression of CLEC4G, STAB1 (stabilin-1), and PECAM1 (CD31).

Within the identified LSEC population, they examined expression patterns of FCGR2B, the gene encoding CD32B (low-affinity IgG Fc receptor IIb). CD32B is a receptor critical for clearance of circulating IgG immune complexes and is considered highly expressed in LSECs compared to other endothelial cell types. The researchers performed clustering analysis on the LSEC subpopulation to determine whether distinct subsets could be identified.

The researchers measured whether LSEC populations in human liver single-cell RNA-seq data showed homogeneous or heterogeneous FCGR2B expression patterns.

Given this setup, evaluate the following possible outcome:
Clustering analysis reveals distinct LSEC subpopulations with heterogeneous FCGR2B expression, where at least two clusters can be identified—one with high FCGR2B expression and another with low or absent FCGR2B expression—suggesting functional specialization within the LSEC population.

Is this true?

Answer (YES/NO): YES